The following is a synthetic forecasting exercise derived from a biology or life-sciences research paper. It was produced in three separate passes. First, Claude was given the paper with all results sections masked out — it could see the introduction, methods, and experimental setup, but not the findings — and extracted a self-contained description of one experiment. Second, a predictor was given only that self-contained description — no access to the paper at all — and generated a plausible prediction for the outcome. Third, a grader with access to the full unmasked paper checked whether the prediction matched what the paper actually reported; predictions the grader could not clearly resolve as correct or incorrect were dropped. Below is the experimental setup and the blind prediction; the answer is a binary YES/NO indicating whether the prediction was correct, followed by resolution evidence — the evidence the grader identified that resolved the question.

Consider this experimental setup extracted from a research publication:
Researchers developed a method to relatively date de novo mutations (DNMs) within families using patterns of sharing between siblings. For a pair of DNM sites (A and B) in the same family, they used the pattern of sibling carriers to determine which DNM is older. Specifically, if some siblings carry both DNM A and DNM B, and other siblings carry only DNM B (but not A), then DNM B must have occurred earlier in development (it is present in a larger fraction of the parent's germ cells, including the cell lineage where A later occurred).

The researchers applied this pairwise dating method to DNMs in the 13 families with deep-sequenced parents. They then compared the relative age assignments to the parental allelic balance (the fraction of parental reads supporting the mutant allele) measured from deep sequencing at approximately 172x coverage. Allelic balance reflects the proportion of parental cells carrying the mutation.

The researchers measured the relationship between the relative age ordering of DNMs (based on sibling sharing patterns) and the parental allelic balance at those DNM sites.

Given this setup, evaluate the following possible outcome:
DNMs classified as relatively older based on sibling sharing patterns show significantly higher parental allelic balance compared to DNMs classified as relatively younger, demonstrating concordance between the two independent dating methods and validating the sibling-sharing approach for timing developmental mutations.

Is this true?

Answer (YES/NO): YES